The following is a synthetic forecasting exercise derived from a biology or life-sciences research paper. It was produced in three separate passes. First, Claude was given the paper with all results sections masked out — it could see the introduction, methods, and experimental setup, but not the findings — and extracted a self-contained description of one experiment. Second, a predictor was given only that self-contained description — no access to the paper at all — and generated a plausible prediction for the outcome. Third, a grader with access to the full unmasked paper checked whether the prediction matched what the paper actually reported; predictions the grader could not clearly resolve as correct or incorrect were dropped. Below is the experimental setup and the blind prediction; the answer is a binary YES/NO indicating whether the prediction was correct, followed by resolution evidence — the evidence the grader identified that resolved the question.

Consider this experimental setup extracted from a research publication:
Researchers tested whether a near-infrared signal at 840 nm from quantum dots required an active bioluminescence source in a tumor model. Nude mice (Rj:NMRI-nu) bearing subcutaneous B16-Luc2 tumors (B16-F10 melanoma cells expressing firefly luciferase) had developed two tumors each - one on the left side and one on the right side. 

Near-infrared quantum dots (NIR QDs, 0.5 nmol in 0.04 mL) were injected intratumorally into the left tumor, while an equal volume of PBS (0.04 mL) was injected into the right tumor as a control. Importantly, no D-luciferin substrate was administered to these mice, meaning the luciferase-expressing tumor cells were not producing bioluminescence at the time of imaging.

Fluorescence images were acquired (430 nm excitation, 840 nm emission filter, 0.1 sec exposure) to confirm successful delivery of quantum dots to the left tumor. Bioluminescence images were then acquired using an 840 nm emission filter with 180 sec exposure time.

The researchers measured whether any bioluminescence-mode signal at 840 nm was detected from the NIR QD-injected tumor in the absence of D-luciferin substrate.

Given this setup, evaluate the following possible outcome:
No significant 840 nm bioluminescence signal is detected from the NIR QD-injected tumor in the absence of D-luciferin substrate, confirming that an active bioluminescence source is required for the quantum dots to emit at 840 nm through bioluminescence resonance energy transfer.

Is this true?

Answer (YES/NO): NO